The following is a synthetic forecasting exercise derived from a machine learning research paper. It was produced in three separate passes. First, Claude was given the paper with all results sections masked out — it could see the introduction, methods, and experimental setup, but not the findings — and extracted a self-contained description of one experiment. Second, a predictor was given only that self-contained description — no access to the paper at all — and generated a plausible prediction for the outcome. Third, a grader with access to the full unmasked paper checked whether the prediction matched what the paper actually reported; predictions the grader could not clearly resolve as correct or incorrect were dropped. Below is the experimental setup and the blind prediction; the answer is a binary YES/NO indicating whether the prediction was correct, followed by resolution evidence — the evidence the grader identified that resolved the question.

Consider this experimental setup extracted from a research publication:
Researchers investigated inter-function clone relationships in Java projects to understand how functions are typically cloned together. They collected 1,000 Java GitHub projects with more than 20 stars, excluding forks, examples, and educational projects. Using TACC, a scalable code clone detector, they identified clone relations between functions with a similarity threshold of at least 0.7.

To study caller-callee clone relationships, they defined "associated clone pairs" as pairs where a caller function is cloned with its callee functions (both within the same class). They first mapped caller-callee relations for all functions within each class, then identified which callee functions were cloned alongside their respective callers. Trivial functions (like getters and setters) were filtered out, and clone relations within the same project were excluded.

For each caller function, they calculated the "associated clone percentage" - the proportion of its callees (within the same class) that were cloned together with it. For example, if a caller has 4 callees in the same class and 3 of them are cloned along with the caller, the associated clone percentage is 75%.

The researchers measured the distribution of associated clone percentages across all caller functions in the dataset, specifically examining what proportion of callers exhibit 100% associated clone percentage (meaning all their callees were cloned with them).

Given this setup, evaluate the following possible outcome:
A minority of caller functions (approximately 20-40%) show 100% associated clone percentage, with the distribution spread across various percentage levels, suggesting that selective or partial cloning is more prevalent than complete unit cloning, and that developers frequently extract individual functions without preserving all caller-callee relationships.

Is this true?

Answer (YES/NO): NO